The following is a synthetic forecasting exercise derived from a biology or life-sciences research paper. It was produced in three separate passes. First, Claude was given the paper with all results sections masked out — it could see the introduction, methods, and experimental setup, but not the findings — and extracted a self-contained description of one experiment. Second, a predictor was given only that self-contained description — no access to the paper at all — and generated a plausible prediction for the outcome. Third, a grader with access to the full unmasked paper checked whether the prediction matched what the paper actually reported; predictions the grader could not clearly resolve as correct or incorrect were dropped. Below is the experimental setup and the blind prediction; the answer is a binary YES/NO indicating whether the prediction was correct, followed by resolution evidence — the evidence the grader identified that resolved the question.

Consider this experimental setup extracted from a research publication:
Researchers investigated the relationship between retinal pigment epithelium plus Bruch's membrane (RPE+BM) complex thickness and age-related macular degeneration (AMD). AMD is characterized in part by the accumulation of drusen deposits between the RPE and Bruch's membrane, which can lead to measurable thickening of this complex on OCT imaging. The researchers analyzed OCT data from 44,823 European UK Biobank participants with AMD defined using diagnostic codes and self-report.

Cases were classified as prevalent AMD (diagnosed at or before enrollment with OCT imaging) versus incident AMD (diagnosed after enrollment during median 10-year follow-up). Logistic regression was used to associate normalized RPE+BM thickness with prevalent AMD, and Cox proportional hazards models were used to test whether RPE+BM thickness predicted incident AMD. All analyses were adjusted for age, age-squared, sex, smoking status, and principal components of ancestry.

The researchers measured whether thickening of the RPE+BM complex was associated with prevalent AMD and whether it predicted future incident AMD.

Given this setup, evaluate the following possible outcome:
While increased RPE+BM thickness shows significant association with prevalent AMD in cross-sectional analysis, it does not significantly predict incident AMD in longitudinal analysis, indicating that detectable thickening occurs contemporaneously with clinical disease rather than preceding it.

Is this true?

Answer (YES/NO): NO